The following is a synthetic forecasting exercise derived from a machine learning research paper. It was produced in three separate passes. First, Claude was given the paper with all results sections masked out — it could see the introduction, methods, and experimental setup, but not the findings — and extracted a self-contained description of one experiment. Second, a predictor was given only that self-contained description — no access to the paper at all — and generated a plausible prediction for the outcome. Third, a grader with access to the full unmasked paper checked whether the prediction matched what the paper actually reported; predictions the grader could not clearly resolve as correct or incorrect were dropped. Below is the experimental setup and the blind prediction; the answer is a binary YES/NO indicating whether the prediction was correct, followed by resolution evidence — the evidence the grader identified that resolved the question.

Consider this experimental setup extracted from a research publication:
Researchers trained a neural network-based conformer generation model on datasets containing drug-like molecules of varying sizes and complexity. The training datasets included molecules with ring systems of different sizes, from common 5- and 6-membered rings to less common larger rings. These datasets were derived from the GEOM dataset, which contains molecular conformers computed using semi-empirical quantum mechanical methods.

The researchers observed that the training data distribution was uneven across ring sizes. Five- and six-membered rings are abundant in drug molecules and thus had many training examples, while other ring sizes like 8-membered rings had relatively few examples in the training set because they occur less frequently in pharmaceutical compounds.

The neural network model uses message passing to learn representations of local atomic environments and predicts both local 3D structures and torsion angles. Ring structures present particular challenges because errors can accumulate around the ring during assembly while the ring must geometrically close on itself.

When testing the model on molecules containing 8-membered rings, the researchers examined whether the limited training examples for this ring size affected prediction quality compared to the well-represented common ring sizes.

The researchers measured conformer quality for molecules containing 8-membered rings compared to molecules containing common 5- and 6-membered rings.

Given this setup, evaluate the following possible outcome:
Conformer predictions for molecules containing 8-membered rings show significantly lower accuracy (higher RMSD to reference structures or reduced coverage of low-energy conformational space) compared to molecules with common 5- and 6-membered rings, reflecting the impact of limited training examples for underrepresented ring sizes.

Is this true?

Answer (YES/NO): YES